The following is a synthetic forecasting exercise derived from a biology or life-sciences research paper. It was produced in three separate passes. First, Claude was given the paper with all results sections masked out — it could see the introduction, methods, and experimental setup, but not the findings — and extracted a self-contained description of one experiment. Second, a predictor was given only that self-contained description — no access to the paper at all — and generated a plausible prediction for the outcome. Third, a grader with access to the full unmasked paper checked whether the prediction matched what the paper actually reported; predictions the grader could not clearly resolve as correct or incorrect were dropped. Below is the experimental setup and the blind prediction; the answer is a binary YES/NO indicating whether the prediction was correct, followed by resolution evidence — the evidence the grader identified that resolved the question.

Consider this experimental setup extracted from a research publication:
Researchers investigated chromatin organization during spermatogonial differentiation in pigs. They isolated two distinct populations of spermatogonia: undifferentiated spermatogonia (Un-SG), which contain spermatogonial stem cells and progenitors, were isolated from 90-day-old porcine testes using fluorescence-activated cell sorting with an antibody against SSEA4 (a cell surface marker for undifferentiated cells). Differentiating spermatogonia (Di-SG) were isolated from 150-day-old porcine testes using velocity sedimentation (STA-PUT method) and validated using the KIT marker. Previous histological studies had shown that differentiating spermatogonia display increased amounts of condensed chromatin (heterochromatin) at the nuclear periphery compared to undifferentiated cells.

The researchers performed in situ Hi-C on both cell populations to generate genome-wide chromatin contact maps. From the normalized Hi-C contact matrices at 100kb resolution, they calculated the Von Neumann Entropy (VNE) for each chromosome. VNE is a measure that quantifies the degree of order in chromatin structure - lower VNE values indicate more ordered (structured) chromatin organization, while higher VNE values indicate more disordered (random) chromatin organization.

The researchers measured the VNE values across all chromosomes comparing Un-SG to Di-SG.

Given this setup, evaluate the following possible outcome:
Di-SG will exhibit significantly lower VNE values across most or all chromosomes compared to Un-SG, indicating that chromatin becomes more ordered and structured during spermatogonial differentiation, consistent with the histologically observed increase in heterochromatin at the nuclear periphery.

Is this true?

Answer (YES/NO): NO